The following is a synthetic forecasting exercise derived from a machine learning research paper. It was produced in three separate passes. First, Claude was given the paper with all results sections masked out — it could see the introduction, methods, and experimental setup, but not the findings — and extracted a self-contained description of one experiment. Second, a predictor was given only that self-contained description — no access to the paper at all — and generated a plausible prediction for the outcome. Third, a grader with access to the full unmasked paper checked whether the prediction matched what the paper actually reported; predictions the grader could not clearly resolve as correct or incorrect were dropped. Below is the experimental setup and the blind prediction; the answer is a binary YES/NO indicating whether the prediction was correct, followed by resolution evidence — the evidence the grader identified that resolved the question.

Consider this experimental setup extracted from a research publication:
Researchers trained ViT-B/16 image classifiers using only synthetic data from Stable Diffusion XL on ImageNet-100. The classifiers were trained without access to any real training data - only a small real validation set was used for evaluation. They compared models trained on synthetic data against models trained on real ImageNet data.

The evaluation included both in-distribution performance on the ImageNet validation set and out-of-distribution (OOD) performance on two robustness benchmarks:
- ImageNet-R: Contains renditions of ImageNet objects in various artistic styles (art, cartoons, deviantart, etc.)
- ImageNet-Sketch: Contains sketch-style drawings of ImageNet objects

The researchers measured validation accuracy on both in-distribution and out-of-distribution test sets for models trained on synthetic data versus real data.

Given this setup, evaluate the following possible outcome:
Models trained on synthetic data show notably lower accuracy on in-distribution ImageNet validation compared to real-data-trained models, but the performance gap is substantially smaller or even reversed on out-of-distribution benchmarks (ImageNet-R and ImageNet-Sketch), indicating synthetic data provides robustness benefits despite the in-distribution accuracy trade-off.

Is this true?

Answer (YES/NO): YES